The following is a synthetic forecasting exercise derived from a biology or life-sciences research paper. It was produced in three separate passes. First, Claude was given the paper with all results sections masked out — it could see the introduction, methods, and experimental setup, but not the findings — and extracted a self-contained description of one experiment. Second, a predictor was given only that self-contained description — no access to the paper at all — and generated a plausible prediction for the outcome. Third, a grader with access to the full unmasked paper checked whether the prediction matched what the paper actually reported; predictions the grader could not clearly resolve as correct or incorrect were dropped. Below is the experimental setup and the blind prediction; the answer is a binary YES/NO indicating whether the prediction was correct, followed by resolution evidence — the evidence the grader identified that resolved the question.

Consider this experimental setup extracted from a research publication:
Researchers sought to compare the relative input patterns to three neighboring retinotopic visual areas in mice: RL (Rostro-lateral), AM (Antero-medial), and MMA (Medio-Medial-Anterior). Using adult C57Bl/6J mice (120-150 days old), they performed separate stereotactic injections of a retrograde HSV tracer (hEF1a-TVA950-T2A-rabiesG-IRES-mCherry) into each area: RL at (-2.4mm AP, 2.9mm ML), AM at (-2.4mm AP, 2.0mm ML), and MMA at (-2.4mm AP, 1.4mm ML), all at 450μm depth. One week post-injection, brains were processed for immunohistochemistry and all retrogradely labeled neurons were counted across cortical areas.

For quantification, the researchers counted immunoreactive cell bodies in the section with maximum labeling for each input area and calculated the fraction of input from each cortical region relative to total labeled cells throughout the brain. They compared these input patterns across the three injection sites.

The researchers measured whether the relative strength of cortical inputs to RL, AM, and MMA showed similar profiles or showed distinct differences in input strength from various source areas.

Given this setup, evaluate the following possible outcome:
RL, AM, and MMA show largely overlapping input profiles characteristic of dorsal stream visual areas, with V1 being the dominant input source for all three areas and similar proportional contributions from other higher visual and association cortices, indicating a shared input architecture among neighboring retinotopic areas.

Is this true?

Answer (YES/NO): NO